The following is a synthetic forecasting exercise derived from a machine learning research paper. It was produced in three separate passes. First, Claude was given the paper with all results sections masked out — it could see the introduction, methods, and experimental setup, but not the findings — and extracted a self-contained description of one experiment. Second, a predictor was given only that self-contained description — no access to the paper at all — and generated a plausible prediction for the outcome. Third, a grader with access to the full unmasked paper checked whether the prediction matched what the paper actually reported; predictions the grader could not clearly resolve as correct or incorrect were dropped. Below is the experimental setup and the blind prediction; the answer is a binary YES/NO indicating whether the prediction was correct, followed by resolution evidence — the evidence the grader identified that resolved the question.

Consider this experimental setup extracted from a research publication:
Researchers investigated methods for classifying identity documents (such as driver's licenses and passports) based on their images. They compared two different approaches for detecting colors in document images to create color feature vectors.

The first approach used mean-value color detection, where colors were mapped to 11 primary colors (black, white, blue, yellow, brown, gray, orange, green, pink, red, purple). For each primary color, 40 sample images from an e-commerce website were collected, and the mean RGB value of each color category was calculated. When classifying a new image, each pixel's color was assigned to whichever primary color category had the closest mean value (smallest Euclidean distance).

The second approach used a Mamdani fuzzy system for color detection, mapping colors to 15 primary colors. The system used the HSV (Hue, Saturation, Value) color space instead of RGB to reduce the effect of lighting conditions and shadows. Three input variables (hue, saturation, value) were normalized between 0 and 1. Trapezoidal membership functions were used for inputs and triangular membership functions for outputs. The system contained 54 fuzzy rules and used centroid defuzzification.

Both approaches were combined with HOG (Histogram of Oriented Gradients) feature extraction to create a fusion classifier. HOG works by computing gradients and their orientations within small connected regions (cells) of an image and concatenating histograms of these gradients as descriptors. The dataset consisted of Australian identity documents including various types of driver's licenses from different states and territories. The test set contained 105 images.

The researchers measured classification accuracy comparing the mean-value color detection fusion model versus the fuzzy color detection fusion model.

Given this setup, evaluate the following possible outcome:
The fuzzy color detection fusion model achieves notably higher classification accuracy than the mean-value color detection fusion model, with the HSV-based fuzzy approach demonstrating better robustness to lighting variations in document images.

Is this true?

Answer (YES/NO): NO